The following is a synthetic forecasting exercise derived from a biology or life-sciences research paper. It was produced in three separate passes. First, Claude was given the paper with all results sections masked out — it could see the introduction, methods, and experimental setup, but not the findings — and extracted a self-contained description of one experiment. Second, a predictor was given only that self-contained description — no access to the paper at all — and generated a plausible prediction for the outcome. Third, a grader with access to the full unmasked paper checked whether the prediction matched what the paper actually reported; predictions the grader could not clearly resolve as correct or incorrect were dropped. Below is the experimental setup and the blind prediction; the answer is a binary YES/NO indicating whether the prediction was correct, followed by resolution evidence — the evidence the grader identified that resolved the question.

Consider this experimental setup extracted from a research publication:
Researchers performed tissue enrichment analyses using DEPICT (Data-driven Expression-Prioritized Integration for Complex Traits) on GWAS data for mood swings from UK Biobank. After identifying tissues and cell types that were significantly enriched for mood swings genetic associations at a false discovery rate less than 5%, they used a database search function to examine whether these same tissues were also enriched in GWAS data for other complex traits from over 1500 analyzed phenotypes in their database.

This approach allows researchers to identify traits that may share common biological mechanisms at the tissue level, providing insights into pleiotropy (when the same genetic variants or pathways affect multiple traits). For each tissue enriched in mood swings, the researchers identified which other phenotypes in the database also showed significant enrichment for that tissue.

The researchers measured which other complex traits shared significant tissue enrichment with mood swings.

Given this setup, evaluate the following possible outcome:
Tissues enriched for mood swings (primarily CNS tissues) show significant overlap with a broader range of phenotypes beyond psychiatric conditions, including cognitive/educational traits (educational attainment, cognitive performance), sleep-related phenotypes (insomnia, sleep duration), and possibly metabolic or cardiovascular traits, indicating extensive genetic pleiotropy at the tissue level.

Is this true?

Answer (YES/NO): NO